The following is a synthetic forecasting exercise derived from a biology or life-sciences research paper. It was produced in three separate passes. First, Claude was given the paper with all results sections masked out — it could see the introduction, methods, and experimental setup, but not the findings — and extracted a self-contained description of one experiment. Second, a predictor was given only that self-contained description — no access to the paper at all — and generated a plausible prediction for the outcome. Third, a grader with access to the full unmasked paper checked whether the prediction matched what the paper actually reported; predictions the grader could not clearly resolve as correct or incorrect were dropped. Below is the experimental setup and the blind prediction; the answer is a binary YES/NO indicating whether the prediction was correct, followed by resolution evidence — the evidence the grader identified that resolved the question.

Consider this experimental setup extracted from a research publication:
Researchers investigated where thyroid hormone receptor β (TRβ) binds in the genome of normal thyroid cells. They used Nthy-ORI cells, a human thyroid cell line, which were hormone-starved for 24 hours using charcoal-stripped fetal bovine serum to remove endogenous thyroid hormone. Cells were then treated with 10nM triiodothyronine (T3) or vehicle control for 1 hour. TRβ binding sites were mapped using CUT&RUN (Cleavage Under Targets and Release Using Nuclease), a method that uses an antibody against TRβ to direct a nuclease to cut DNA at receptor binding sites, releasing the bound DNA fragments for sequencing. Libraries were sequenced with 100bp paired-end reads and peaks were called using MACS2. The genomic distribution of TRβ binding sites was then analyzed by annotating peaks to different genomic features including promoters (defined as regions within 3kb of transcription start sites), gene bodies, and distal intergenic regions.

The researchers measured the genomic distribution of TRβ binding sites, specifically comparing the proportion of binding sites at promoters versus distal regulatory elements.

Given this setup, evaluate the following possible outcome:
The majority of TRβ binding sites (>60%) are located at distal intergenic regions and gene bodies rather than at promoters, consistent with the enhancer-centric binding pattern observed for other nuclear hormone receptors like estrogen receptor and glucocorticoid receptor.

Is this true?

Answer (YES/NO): YES